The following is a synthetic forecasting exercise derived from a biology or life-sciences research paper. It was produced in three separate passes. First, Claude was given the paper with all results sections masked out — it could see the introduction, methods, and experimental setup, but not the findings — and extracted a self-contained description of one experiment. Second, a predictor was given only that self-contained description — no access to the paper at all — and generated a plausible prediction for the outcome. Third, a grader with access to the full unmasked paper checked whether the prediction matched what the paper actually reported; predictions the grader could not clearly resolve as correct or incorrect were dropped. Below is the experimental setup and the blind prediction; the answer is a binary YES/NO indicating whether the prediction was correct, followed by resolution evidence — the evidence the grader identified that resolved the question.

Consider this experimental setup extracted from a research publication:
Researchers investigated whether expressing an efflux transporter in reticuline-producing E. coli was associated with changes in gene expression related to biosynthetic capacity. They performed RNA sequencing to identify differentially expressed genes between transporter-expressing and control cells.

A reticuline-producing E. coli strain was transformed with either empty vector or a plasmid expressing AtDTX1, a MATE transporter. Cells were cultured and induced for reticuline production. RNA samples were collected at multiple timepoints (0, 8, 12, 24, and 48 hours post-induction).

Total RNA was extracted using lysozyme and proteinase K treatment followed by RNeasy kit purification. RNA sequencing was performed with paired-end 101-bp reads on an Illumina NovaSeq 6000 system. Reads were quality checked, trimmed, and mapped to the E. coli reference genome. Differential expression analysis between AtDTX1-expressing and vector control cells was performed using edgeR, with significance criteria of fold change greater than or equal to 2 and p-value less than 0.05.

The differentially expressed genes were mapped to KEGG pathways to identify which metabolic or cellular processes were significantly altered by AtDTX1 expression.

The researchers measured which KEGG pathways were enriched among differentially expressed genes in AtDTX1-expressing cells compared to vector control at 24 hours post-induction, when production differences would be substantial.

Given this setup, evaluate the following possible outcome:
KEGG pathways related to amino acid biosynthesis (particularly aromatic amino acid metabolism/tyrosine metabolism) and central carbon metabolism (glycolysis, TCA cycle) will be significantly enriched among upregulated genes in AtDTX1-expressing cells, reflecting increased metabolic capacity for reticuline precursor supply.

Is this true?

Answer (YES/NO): NO